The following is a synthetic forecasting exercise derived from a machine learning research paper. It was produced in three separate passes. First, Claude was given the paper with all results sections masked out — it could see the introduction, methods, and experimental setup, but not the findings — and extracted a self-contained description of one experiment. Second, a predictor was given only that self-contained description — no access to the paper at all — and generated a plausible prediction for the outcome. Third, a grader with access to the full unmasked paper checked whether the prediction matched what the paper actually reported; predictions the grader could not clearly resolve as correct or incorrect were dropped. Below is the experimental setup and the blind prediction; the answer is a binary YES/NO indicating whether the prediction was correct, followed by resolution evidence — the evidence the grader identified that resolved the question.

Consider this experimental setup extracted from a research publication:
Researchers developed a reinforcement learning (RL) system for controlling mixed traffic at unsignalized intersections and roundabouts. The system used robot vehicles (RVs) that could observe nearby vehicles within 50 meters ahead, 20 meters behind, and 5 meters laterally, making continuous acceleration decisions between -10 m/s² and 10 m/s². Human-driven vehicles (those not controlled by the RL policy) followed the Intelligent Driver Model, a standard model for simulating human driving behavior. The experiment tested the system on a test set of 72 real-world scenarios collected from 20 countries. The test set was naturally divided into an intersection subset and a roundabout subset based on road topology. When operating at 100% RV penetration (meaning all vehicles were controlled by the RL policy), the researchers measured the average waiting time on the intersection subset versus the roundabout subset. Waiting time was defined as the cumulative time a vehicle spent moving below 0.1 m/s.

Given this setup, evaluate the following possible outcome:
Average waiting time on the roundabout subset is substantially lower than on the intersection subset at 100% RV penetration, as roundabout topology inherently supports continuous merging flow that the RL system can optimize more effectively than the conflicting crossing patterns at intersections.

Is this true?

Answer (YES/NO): YES